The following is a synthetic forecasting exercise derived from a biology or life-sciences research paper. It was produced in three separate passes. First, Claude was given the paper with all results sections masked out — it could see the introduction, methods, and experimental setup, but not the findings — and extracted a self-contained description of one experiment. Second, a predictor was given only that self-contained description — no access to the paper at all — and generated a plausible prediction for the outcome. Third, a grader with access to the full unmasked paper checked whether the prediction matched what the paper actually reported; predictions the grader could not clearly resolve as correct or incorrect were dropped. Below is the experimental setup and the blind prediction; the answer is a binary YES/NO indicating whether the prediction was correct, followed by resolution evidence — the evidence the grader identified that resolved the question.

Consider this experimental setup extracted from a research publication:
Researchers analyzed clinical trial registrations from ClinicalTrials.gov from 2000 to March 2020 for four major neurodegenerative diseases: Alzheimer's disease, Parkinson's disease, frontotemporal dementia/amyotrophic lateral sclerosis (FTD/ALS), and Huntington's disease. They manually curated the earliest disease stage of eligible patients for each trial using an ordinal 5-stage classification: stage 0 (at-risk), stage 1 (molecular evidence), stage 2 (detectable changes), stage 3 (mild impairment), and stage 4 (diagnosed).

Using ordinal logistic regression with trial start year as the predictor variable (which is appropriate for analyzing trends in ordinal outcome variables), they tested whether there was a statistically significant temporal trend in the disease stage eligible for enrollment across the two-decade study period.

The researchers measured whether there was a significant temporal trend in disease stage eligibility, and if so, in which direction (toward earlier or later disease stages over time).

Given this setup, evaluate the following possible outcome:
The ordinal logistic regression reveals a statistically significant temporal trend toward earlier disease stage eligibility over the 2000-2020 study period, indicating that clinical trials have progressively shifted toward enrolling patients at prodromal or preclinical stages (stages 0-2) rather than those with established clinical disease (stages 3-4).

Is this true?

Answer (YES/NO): NO